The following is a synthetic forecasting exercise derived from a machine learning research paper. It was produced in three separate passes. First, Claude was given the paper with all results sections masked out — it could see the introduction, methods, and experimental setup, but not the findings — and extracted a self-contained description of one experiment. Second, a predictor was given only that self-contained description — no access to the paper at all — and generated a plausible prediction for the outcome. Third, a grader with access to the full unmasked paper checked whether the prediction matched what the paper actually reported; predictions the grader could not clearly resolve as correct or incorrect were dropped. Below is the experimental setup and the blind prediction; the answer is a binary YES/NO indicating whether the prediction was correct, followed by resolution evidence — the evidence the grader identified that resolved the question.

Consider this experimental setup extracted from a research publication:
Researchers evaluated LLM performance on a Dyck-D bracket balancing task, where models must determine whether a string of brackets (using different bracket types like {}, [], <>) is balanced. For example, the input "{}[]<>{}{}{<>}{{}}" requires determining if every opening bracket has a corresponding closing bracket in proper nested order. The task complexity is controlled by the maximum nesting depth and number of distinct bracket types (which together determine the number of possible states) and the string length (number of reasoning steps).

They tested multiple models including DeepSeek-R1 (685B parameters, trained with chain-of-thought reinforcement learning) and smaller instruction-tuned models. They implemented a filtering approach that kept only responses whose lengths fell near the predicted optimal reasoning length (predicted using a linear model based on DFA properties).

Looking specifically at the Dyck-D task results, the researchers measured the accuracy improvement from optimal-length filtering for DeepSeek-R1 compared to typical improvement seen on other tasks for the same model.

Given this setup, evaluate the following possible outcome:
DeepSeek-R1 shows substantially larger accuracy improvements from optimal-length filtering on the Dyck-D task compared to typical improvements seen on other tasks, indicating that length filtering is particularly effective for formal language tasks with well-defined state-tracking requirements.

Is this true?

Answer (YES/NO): YES